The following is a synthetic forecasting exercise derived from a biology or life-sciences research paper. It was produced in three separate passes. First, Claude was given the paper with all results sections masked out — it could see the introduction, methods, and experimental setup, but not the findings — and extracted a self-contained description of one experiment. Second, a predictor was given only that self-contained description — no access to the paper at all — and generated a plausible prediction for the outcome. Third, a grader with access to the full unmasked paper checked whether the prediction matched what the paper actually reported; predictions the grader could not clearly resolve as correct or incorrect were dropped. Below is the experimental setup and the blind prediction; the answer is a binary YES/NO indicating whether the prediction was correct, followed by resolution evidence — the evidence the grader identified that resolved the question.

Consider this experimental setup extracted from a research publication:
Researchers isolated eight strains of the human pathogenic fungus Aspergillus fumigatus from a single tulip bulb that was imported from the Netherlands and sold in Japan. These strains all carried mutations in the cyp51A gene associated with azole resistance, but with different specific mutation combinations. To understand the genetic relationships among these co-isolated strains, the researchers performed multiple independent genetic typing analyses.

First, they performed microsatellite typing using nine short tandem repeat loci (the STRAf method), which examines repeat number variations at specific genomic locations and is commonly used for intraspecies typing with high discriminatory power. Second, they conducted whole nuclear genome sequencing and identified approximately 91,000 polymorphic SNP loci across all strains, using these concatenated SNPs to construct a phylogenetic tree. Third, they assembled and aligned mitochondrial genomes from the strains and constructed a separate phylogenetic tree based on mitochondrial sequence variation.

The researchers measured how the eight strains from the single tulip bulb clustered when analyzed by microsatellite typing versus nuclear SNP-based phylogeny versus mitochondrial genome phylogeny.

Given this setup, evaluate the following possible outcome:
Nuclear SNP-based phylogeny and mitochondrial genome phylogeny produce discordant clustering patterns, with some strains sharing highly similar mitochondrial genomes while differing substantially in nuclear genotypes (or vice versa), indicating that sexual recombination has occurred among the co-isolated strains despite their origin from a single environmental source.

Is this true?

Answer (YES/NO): YES